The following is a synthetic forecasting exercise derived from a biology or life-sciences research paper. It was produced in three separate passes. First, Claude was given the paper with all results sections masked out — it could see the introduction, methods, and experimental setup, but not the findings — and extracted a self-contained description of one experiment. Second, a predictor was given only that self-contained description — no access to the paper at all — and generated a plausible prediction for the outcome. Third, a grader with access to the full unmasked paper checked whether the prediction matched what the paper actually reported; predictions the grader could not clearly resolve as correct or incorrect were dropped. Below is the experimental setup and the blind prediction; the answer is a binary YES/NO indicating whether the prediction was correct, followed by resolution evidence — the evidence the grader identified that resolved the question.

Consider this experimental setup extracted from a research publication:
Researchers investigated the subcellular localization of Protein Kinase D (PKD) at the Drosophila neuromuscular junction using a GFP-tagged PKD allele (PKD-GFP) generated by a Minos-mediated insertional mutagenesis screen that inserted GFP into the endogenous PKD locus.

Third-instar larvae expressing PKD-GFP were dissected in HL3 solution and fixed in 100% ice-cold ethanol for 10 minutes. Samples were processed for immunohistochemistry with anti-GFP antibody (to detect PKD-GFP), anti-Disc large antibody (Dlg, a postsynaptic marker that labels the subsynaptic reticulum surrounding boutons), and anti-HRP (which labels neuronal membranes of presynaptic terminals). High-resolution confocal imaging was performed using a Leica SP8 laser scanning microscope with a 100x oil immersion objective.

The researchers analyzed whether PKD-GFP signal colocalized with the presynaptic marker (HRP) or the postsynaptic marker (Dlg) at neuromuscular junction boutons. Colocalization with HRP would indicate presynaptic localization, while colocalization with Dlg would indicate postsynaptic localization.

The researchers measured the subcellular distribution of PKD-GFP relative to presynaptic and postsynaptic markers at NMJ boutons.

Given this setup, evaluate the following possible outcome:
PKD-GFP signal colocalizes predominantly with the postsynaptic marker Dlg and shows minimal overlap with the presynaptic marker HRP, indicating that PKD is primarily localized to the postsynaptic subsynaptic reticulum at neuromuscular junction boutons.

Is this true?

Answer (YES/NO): NO